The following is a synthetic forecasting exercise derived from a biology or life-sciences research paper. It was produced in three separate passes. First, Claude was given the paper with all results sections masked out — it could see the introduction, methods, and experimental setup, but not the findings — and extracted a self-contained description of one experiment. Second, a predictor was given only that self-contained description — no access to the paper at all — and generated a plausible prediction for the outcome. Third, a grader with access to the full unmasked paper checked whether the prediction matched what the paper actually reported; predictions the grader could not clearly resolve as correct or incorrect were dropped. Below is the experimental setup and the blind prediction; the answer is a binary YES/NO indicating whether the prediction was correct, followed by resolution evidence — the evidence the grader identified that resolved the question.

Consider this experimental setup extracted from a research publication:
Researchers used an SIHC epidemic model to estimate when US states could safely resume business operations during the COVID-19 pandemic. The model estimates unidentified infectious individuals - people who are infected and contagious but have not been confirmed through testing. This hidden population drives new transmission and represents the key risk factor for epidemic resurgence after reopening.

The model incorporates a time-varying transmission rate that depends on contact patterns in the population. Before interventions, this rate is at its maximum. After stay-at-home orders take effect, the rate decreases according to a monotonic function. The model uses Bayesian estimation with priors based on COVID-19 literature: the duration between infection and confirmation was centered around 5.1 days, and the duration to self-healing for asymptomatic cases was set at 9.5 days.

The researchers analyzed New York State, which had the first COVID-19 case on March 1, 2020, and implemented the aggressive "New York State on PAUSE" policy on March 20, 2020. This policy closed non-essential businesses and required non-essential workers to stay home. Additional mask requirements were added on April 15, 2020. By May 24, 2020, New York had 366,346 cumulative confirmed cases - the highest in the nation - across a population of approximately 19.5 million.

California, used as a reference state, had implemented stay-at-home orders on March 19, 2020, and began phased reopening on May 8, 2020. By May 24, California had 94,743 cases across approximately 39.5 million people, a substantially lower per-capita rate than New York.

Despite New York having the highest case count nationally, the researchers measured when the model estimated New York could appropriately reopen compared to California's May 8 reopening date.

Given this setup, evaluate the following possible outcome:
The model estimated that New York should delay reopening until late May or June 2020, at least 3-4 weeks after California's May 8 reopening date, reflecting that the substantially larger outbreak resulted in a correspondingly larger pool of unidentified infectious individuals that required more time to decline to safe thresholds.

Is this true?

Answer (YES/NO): NO